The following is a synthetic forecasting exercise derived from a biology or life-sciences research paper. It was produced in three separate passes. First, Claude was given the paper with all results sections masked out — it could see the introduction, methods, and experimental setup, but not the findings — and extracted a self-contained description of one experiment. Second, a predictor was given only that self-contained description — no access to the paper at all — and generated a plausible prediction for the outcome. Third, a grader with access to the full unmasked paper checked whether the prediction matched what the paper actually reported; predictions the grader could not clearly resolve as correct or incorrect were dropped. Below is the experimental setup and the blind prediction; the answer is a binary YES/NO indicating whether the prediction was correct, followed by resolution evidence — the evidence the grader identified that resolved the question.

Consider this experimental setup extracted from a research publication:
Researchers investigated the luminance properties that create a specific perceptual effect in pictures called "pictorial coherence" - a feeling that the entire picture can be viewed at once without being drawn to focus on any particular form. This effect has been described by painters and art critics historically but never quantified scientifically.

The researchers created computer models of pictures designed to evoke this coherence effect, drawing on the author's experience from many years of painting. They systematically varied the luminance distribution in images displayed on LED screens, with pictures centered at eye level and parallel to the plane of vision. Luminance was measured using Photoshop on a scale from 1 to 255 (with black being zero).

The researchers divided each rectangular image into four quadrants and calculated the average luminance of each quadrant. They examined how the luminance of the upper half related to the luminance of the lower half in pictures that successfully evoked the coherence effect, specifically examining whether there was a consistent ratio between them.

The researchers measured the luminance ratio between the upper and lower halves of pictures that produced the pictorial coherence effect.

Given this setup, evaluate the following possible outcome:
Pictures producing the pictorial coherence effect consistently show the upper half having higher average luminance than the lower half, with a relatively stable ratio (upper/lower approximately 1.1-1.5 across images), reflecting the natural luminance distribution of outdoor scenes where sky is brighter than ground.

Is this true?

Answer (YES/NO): NO